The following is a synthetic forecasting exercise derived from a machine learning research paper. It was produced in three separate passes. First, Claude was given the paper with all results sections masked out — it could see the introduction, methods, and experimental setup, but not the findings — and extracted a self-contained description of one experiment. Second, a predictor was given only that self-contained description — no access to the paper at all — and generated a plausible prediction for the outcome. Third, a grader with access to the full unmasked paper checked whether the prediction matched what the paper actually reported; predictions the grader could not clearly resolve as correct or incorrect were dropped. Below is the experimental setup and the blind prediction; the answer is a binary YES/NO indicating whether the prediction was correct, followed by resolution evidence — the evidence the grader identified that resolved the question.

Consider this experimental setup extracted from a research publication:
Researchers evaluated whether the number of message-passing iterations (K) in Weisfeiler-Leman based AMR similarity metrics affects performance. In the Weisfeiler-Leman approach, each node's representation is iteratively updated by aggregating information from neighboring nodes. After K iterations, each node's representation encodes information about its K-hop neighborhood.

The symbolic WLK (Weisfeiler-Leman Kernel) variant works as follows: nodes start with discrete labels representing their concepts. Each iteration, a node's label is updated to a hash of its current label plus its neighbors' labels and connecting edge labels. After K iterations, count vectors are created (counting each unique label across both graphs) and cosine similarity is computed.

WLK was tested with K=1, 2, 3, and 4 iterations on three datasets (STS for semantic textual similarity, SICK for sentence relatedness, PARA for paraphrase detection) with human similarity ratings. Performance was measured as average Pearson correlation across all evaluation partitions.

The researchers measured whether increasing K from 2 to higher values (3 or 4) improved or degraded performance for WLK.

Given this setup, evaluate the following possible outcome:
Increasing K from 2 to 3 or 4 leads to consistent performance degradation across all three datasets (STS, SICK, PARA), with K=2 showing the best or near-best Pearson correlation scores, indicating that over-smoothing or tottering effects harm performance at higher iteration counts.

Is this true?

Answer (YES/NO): YES